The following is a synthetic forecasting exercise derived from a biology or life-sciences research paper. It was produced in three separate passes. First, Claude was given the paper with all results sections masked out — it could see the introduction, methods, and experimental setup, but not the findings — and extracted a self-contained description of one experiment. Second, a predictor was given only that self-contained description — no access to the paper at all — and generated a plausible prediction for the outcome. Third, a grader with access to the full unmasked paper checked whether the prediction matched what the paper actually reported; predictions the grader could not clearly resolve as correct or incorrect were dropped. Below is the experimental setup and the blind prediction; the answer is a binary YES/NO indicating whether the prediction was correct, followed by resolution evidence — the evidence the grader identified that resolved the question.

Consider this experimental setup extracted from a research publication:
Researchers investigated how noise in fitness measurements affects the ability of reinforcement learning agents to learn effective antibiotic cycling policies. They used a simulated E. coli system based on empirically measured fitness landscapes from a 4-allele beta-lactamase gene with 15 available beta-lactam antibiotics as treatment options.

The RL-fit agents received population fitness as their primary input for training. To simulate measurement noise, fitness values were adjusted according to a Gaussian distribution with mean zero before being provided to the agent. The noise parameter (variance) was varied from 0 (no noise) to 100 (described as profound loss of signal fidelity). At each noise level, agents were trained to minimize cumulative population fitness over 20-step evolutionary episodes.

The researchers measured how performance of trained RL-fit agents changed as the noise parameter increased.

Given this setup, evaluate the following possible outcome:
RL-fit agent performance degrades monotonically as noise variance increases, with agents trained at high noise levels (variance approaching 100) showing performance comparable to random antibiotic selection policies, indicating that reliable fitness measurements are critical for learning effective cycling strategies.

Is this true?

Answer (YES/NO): NO